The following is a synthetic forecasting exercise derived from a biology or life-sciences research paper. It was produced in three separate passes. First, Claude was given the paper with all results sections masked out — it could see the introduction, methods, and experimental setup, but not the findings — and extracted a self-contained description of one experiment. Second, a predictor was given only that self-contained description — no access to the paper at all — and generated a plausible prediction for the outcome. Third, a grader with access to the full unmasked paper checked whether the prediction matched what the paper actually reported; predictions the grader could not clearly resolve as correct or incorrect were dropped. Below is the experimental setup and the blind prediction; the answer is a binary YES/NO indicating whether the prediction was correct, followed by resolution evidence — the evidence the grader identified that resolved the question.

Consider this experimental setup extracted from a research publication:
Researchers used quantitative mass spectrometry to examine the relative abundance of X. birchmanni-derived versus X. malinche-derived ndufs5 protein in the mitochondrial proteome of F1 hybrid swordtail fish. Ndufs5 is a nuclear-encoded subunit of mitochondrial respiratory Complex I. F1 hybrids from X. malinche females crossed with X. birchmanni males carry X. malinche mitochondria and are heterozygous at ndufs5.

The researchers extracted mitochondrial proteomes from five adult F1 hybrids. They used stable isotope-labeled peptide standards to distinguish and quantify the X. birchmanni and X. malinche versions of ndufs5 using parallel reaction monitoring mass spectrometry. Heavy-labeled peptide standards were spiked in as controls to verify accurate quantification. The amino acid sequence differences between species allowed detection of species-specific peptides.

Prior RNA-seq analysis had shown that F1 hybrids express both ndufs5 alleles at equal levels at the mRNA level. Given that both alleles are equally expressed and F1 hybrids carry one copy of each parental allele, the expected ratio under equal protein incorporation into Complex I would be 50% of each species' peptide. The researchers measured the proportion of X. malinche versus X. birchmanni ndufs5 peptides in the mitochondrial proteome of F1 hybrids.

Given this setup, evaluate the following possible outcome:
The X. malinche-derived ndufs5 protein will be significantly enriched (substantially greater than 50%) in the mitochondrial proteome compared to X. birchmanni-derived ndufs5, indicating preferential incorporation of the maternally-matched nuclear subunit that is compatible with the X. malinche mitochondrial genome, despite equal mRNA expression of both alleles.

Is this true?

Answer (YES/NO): YES